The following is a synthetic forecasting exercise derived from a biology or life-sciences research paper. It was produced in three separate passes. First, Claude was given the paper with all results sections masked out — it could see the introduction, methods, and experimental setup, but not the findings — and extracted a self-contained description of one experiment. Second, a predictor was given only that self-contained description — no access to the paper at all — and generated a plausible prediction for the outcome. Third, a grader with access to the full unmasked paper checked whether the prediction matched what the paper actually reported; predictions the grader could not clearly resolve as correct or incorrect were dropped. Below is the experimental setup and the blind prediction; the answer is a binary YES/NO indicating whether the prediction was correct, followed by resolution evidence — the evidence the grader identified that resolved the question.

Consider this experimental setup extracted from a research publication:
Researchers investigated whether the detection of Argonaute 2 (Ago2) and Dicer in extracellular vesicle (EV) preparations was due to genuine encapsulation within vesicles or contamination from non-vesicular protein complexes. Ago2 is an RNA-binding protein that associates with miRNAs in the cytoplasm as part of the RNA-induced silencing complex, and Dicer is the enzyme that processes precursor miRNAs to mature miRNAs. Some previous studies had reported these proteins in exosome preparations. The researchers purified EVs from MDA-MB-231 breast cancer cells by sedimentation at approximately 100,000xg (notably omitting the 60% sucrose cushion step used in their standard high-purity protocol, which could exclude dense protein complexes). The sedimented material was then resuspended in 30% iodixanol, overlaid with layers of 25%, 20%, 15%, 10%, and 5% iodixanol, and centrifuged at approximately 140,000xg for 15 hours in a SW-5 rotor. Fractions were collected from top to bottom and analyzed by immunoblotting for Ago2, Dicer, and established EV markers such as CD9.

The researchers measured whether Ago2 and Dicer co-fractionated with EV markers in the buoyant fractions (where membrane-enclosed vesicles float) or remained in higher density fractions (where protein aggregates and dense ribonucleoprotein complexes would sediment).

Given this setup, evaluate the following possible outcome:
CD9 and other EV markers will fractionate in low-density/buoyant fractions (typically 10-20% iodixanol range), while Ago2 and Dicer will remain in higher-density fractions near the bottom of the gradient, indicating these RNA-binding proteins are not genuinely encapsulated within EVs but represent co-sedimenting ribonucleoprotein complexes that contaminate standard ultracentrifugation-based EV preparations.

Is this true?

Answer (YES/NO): YES